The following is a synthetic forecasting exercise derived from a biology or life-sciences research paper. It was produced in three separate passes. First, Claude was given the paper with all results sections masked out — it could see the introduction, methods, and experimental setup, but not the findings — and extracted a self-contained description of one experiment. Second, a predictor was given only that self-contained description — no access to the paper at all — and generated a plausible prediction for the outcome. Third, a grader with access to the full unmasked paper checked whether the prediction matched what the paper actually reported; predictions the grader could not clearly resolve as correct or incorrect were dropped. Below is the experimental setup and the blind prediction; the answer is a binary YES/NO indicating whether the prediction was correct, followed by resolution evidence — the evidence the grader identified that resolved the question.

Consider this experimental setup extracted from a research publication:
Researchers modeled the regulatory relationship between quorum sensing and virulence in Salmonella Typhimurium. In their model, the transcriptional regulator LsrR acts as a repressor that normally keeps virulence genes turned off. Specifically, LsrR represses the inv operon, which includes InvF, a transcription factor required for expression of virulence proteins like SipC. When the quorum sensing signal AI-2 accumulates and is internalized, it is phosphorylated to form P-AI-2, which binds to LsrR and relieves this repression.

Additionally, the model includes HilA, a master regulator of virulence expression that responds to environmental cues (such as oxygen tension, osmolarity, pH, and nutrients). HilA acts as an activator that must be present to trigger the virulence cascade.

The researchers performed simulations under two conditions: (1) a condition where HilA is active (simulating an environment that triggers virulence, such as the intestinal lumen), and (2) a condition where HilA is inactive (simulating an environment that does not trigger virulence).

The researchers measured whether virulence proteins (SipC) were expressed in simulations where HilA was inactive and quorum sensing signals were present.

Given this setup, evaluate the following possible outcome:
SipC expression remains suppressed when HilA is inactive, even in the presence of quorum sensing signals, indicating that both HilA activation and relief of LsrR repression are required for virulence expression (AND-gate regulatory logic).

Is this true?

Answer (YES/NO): YES